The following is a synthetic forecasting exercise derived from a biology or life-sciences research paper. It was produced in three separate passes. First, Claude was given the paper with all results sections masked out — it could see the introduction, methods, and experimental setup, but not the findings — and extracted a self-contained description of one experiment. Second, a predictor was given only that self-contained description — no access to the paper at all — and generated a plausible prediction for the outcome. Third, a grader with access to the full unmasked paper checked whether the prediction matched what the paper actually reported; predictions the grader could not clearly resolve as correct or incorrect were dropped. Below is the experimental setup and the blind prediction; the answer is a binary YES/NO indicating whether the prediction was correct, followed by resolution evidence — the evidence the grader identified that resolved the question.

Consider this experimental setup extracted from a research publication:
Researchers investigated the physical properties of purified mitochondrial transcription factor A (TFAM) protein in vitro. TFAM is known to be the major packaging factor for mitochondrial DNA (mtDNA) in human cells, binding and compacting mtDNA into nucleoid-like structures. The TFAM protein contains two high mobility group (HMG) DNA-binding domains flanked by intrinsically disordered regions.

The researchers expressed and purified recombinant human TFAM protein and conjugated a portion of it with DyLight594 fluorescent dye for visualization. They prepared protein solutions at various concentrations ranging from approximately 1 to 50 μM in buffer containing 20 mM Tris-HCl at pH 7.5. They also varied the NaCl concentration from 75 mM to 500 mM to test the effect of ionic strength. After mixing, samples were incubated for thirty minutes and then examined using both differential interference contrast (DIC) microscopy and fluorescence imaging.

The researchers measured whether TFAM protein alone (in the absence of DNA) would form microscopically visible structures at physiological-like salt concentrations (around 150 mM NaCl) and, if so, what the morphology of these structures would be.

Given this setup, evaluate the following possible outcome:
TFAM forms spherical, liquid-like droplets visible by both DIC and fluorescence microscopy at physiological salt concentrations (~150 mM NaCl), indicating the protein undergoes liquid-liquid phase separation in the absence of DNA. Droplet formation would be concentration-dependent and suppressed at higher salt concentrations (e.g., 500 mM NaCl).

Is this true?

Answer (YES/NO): YES